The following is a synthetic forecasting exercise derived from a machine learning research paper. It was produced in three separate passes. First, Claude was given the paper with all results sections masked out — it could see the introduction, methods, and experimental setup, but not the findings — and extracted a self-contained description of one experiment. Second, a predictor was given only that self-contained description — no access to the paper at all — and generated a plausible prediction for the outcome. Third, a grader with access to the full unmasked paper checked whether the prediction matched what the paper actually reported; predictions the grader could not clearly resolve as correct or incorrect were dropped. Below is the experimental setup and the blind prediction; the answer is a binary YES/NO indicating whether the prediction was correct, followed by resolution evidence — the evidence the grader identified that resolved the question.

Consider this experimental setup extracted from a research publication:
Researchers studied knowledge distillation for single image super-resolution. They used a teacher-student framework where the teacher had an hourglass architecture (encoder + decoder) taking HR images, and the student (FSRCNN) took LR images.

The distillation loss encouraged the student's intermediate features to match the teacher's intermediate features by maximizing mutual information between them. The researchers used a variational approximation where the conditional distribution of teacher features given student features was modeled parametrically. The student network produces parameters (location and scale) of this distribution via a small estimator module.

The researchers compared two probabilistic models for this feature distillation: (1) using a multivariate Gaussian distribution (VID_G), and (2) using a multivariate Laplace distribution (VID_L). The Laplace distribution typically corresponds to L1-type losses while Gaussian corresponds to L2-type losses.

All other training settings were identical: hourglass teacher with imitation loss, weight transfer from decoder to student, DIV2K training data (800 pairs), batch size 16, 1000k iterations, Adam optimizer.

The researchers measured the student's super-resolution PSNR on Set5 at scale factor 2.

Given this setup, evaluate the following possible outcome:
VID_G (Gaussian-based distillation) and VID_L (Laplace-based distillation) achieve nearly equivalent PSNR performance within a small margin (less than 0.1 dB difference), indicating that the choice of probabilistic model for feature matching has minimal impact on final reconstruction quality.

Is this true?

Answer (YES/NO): YES